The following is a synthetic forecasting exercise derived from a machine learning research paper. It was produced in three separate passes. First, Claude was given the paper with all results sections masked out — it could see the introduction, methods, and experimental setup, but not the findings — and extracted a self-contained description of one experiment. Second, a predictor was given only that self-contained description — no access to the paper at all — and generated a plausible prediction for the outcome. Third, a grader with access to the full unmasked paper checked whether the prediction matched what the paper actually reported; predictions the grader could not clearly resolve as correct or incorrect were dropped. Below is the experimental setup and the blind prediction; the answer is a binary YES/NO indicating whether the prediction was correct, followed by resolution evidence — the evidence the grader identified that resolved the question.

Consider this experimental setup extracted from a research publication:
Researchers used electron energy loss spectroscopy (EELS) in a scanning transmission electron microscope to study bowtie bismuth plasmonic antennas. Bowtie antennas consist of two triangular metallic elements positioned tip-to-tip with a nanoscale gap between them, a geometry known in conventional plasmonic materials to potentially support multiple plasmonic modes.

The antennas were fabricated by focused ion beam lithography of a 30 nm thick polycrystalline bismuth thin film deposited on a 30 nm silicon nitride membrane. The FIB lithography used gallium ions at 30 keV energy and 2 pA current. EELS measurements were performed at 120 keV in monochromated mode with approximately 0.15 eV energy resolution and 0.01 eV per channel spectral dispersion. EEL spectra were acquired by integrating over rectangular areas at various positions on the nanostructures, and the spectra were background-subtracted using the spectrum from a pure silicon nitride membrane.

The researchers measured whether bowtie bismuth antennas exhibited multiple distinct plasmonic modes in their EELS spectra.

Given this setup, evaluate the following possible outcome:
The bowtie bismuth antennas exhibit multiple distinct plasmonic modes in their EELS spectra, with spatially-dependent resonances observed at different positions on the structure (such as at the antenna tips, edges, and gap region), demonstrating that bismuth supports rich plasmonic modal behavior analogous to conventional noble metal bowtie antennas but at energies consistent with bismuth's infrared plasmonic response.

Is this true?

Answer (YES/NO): YES